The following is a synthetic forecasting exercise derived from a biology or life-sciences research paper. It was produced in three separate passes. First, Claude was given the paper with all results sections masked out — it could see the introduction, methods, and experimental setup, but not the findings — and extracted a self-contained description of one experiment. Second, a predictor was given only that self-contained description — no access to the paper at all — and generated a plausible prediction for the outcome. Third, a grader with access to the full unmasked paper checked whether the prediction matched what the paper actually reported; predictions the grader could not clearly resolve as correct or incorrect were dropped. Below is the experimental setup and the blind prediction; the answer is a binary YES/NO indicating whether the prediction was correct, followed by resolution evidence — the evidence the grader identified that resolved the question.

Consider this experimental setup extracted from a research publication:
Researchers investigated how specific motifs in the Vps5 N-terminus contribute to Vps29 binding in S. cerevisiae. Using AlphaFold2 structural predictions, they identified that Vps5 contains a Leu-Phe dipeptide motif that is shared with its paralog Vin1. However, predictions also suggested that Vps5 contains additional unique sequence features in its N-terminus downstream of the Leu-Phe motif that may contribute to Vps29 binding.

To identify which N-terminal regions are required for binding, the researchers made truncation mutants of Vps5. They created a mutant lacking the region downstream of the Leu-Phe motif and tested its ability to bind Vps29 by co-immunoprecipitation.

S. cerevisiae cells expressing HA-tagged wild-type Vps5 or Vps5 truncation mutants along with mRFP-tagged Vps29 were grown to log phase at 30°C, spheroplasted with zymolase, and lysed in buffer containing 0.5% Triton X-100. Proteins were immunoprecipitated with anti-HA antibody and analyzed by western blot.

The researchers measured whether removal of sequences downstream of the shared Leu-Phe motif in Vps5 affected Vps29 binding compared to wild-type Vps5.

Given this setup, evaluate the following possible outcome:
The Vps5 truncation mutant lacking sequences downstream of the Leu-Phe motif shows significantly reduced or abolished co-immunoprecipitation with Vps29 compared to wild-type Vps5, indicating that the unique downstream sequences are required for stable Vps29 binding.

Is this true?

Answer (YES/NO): YES